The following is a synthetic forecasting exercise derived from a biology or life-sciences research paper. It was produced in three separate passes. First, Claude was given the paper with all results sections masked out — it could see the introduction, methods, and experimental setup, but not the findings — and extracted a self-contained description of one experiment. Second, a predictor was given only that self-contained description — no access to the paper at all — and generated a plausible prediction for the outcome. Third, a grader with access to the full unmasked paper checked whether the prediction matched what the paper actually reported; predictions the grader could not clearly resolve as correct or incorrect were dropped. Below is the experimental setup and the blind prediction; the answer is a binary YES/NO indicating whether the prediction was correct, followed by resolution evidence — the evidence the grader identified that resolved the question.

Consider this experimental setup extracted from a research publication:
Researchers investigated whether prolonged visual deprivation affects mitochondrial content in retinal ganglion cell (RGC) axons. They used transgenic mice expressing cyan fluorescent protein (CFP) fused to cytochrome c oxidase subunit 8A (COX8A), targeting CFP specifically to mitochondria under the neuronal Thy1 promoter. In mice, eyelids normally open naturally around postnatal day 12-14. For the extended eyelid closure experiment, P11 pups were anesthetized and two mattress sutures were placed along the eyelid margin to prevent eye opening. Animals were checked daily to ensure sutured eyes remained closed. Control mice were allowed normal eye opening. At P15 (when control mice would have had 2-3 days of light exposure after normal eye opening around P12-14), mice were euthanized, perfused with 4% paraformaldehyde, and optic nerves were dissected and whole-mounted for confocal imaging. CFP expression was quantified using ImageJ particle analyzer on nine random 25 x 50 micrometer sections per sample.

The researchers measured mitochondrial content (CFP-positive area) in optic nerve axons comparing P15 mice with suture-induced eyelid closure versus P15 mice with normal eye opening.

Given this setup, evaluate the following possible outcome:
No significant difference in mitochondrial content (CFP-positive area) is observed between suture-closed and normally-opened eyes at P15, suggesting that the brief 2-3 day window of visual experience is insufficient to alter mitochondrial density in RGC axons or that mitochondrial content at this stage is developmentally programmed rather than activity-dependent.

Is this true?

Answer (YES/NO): NO